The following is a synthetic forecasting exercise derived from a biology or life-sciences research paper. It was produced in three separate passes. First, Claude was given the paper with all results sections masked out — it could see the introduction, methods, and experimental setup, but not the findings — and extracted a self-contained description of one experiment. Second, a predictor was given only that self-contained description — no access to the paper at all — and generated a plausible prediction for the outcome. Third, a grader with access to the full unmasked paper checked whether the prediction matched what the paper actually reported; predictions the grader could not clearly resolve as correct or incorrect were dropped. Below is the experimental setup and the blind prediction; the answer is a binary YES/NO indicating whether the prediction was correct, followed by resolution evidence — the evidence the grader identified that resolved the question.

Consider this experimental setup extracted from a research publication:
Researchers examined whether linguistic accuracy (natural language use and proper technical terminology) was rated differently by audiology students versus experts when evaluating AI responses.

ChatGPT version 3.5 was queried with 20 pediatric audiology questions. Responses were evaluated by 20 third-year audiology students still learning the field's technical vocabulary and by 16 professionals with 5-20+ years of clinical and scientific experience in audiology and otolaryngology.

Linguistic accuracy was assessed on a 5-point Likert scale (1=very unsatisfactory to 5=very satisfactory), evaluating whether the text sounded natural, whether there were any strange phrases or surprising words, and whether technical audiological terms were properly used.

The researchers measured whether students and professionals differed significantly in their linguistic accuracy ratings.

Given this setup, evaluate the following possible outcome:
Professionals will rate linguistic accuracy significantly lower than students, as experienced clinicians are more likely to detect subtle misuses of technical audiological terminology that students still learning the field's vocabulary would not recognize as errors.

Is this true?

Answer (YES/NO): YES